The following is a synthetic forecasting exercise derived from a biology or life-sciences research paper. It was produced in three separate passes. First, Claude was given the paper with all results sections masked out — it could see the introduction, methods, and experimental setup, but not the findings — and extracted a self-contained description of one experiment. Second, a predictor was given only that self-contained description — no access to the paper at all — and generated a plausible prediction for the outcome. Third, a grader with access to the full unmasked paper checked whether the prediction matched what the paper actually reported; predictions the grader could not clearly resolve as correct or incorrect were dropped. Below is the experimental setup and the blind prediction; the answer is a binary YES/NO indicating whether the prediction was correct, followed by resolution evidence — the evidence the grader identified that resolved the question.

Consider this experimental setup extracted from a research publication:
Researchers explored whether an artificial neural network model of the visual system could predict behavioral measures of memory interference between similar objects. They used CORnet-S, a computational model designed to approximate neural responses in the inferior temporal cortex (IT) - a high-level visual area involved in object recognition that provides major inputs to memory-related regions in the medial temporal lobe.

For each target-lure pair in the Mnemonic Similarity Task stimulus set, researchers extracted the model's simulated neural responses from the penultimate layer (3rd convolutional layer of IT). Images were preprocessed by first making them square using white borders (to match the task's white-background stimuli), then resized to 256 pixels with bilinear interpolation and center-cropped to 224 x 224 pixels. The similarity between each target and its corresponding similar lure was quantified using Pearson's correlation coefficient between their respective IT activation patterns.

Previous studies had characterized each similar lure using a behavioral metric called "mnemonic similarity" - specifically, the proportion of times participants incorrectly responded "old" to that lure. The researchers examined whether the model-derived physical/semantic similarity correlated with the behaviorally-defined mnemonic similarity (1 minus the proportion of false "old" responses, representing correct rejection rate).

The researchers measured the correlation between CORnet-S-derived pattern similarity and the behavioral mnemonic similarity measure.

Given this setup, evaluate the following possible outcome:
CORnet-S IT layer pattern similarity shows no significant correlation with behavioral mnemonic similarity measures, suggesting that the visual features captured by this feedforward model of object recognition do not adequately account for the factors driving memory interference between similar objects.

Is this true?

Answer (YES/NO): NO